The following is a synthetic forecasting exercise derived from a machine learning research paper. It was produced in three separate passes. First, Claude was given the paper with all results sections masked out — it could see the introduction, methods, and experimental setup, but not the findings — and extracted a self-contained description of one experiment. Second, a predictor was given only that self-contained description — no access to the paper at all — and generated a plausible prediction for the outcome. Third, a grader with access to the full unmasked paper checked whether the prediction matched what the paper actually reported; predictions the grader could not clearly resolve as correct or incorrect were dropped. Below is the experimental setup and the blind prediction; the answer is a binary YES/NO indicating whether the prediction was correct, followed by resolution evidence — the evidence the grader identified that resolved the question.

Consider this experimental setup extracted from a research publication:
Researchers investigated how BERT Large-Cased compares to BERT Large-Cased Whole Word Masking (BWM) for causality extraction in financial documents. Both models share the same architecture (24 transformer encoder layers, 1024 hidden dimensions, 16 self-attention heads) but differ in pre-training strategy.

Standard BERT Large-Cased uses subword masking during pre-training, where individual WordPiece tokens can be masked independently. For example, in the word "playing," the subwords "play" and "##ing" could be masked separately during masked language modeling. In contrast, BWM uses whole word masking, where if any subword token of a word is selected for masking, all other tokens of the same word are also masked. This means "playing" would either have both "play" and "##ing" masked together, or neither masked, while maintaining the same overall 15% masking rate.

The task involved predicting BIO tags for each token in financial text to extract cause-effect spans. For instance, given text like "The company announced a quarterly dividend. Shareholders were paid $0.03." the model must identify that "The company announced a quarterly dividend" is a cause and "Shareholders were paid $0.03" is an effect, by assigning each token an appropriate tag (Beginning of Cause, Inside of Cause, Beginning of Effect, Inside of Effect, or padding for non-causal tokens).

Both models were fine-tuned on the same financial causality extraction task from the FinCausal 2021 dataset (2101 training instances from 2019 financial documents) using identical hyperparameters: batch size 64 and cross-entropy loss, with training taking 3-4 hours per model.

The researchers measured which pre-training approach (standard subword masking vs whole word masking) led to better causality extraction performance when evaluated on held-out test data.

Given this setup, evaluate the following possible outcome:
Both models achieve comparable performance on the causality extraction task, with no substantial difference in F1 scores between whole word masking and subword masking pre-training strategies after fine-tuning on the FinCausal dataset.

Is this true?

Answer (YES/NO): NO